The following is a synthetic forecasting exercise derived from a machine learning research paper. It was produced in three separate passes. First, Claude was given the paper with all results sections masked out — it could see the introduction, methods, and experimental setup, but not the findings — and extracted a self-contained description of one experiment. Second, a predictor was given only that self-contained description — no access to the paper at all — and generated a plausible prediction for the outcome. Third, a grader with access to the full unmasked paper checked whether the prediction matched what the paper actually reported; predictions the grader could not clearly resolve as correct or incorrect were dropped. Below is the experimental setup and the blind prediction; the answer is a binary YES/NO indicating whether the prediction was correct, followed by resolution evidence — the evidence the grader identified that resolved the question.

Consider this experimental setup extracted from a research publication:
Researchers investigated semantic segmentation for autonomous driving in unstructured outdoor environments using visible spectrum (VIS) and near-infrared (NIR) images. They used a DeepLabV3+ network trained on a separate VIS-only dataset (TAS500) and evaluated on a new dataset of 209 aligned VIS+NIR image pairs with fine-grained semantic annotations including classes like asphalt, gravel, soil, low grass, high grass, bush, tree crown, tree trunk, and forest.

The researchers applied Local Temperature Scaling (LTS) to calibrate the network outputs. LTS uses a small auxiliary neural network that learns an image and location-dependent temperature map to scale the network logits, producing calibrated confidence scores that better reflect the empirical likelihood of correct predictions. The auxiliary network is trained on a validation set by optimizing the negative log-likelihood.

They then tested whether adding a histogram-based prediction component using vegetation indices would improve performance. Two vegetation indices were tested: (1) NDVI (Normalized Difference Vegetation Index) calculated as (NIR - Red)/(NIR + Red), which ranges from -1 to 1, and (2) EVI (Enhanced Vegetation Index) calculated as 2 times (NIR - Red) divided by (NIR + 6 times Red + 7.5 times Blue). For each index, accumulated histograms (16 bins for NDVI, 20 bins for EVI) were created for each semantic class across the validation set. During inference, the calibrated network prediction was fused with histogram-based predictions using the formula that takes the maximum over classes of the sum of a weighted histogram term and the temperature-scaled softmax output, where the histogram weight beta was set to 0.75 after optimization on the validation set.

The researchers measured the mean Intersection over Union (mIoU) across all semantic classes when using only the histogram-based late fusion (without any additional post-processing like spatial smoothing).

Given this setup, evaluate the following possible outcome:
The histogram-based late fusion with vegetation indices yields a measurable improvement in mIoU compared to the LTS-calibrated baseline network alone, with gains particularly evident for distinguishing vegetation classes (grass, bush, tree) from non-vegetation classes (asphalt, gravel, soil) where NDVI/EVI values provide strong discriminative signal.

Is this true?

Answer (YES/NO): NO